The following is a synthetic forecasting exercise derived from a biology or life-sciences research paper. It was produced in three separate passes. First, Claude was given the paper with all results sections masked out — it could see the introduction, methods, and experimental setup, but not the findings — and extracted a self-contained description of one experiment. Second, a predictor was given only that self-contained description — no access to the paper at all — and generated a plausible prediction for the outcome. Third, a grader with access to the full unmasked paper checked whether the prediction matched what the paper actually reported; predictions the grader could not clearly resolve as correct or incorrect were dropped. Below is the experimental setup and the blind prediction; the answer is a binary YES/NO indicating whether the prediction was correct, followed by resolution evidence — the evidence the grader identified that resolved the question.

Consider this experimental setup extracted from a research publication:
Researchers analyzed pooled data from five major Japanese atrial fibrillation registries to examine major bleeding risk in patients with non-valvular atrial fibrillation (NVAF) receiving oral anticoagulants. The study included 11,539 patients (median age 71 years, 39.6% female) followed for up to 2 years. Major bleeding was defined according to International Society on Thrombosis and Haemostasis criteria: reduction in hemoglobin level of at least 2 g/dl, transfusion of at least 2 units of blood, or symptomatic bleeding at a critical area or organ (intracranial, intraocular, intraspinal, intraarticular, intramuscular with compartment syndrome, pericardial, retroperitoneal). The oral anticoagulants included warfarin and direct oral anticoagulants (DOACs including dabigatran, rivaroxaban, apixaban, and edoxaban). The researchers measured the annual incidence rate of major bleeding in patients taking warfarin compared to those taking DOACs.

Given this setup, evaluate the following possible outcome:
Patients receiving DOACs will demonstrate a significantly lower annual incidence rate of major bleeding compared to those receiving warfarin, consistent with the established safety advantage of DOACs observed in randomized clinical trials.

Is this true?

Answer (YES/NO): NO